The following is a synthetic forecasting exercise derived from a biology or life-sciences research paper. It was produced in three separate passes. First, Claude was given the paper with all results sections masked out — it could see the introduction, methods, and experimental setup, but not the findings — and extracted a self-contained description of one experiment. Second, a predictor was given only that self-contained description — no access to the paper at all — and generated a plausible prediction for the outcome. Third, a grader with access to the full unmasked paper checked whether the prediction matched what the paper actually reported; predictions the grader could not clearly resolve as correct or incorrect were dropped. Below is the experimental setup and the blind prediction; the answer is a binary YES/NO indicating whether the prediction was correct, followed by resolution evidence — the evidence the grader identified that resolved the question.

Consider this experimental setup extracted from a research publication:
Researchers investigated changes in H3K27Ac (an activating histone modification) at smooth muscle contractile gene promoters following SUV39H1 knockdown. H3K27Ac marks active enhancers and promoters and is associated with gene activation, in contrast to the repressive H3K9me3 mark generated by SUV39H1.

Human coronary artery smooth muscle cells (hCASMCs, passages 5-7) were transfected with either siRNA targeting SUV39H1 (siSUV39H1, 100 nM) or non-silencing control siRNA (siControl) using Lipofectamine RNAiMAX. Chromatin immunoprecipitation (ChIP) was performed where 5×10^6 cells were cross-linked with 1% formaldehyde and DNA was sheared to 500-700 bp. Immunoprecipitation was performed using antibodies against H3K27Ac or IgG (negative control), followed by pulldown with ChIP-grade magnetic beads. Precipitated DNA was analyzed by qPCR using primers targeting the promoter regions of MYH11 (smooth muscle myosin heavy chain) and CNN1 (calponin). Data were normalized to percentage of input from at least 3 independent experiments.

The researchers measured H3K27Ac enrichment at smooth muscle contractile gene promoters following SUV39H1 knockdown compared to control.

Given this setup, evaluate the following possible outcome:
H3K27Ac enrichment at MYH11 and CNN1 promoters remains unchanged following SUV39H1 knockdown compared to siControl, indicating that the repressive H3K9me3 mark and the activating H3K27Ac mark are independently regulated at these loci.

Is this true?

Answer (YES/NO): NO